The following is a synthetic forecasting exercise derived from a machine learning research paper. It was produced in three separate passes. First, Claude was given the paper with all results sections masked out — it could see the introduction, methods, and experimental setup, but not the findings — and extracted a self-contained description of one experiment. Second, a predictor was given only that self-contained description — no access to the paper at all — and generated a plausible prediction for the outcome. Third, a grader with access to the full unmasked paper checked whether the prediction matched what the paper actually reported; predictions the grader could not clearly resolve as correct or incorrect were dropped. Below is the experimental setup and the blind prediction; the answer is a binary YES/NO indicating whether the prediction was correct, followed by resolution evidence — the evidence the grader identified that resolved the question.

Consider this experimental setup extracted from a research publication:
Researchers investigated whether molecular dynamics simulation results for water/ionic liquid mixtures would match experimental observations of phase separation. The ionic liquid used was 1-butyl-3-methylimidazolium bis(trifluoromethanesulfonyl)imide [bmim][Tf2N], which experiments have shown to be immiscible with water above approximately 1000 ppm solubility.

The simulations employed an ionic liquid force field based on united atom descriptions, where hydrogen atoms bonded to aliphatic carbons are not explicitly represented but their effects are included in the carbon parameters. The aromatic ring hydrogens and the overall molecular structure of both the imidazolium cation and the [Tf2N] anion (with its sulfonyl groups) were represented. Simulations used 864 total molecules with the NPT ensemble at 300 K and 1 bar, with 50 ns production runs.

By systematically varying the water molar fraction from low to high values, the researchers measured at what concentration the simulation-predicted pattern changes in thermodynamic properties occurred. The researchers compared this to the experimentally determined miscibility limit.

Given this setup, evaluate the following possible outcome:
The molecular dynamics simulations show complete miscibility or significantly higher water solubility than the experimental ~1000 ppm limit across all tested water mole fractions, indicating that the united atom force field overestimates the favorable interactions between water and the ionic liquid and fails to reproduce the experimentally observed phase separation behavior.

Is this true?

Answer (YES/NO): NO